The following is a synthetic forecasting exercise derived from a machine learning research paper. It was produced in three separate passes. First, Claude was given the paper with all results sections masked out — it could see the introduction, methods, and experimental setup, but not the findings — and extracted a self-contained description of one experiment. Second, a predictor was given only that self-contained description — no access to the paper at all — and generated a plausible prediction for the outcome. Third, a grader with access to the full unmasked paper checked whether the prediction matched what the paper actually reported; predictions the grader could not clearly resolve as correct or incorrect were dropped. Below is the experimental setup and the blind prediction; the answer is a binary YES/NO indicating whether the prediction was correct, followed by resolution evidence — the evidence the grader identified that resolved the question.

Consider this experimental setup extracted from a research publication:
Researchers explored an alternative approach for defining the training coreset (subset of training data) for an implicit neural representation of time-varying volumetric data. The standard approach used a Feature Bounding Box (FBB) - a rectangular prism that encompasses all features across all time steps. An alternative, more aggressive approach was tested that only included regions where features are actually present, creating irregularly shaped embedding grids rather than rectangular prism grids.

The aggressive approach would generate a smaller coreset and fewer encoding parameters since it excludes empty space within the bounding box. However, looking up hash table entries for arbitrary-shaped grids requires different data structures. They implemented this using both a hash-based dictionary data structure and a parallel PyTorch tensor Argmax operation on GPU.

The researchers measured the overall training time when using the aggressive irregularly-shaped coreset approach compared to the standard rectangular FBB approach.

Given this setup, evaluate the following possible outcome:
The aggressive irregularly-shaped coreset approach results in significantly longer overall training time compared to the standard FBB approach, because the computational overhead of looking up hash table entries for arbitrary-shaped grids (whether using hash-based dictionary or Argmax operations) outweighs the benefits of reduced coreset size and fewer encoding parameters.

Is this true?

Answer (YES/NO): YES